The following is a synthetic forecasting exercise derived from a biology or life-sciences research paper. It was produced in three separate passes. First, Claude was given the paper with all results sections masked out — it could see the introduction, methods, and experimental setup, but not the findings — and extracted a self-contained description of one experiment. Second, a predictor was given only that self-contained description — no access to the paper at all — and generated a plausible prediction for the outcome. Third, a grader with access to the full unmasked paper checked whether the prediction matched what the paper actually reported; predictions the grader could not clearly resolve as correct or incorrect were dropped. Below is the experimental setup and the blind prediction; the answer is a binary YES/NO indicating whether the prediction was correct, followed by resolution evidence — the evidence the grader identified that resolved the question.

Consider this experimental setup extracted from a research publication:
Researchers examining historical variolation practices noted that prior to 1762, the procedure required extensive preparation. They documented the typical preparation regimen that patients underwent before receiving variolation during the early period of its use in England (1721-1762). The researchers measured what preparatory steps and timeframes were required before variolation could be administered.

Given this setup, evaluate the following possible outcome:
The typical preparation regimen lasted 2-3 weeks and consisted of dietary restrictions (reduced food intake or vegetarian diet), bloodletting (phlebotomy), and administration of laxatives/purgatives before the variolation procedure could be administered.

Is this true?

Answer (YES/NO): NO